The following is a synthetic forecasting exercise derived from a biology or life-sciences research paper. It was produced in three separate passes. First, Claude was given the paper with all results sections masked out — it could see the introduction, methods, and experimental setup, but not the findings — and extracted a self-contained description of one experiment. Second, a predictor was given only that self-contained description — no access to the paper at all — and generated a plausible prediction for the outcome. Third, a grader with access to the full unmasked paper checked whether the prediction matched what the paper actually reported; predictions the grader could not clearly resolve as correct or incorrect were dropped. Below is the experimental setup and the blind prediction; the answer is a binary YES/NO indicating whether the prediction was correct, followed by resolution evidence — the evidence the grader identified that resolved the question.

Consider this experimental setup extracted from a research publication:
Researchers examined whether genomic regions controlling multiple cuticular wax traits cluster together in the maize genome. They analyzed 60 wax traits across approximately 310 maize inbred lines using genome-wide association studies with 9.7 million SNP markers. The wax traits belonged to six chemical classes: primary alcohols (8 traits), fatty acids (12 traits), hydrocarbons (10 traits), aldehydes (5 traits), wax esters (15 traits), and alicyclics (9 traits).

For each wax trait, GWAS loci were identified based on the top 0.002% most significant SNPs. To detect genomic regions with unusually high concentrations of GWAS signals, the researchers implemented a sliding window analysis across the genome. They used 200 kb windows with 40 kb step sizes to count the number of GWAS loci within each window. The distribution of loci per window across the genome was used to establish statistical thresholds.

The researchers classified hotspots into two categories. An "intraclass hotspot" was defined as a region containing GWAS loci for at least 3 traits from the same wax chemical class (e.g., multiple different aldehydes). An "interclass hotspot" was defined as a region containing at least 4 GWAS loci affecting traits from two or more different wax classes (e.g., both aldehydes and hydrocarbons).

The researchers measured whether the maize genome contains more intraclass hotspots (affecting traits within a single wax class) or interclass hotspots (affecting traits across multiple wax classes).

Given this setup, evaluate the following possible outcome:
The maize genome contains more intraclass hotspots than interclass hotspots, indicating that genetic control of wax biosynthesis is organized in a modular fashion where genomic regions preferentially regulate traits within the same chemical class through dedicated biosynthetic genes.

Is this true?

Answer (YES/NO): YES